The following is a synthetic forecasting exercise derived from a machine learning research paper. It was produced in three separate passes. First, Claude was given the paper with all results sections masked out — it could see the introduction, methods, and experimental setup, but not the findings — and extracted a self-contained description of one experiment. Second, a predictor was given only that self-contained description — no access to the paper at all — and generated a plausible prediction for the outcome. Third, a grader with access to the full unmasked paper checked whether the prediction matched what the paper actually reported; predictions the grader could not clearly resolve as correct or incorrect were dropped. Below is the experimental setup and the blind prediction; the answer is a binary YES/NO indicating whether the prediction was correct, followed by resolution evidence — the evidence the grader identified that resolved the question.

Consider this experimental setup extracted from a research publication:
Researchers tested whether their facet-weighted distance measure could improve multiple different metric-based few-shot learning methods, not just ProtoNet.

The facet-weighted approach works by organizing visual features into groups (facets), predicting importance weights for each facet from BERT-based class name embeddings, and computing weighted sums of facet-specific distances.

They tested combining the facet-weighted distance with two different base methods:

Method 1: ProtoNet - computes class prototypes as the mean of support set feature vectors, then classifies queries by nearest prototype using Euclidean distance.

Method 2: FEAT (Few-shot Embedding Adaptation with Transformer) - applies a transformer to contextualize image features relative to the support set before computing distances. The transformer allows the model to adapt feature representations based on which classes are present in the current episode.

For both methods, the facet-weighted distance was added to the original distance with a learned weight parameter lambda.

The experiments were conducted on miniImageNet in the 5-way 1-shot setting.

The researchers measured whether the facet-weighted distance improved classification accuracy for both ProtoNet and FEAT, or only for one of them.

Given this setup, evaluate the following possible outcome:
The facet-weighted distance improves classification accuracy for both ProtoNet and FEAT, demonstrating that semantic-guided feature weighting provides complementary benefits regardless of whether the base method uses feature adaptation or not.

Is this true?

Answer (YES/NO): YES